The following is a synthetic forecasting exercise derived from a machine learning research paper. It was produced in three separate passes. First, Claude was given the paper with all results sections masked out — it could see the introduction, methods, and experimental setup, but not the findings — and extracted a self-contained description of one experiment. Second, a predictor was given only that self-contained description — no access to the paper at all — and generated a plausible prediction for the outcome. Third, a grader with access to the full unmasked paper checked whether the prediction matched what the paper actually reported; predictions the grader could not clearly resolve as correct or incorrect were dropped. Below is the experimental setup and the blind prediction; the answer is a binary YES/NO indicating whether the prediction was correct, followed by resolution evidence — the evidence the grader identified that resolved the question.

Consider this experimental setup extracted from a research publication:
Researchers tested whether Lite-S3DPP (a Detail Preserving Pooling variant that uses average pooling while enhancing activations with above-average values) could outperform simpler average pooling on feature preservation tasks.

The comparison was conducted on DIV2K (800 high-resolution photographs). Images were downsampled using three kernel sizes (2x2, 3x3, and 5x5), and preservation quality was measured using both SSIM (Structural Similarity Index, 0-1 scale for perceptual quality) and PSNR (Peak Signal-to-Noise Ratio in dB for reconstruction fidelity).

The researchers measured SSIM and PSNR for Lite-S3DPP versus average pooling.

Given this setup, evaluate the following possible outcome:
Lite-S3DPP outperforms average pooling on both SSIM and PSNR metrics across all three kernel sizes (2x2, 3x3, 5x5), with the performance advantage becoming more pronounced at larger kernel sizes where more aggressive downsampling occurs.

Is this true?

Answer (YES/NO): NO